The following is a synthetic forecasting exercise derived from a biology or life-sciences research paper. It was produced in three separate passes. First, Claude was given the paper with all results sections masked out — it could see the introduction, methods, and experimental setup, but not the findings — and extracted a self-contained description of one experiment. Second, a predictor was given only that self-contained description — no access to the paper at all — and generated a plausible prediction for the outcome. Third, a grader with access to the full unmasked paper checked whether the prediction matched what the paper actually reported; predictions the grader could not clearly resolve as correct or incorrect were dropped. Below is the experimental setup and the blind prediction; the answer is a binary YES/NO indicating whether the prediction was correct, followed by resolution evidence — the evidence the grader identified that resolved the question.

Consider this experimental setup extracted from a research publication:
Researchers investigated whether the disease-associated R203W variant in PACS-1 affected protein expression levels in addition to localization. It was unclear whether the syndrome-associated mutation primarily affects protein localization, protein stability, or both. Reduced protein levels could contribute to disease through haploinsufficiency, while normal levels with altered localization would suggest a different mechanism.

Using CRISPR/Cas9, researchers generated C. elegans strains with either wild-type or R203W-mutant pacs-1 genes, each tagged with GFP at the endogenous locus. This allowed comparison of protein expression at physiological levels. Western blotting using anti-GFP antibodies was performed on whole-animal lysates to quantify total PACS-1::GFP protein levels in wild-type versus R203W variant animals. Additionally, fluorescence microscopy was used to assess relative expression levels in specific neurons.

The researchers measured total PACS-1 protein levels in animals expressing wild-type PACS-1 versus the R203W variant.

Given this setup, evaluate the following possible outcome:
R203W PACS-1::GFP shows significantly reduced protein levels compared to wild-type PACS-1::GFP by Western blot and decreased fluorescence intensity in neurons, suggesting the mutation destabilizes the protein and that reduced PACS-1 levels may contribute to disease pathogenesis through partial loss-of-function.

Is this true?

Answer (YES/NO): NO